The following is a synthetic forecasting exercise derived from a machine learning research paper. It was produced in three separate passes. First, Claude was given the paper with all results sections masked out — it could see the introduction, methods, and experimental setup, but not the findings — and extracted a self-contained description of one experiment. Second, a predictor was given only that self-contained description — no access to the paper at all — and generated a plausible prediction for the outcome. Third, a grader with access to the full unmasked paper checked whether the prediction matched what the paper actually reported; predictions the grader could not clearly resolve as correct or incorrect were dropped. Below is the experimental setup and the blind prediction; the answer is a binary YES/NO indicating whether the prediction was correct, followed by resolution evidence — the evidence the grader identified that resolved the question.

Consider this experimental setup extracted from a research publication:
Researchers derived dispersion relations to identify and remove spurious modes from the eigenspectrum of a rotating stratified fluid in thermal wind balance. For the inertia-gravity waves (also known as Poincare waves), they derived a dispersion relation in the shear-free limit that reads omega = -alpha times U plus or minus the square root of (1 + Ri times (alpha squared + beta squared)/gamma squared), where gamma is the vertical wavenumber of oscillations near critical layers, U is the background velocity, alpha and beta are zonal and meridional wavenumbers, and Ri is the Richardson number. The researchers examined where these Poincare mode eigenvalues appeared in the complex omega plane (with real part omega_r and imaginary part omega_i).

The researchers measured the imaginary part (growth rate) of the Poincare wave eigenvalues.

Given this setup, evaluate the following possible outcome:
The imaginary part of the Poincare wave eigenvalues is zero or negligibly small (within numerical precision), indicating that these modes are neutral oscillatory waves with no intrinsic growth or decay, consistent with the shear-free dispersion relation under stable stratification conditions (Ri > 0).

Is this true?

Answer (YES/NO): YES